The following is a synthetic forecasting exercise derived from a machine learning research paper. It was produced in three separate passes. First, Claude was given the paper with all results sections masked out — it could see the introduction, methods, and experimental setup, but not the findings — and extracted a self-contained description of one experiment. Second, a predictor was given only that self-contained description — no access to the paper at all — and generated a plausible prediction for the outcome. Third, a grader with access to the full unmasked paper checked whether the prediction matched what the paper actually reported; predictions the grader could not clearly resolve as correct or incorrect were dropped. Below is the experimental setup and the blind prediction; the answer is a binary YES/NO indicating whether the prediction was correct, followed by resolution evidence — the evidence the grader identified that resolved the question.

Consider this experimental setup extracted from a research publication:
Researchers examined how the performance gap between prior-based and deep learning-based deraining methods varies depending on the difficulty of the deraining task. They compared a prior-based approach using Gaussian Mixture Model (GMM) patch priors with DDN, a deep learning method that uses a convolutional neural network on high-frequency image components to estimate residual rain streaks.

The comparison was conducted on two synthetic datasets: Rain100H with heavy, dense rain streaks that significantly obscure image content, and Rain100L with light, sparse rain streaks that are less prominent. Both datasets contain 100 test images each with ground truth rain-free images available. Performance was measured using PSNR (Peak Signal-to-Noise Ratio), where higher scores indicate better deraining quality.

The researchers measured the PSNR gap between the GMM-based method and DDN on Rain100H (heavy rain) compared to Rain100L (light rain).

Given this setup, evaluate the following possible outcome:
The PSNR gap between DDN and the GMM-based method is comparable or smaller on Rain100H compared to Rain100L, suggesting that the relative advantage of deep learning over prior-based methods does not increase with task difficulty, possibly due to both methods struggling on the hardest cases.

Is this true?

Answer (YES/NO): NO